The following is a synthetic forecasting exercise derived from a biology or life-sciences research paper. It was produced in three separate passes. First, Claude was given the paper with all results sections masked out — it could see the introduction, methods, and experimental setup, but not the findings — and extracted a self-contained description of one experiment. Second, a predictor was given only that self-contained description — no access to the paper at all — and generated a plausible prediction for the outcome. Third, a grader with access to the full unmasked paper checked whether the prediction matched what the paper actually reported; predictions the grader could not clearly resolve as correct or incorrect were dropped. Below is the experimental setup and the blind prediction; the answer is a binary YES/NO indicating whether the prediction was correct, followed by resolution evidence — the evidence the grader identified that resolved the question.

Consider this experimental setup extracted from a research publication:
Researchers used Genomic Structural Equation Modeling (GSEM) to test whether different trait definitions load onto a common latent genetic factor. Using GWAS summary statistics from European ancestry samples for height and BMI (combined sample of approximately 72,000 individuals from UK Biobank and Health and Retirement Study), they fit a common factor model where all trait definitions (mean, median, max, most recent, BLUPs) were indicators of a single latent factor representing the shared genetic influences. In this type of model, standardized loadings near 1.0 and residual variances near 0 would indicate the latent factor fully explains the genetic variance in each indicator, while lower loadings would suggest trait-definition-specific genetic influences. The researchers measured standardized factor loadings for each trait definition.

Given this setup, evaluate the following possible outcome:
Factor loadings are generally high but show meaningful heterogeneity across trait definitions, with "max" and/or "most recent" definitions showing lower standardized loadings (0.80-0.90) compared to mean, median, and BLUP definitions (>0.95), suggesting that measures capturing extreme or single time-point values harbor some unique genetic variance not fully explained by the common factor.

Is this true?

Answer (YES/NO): NO